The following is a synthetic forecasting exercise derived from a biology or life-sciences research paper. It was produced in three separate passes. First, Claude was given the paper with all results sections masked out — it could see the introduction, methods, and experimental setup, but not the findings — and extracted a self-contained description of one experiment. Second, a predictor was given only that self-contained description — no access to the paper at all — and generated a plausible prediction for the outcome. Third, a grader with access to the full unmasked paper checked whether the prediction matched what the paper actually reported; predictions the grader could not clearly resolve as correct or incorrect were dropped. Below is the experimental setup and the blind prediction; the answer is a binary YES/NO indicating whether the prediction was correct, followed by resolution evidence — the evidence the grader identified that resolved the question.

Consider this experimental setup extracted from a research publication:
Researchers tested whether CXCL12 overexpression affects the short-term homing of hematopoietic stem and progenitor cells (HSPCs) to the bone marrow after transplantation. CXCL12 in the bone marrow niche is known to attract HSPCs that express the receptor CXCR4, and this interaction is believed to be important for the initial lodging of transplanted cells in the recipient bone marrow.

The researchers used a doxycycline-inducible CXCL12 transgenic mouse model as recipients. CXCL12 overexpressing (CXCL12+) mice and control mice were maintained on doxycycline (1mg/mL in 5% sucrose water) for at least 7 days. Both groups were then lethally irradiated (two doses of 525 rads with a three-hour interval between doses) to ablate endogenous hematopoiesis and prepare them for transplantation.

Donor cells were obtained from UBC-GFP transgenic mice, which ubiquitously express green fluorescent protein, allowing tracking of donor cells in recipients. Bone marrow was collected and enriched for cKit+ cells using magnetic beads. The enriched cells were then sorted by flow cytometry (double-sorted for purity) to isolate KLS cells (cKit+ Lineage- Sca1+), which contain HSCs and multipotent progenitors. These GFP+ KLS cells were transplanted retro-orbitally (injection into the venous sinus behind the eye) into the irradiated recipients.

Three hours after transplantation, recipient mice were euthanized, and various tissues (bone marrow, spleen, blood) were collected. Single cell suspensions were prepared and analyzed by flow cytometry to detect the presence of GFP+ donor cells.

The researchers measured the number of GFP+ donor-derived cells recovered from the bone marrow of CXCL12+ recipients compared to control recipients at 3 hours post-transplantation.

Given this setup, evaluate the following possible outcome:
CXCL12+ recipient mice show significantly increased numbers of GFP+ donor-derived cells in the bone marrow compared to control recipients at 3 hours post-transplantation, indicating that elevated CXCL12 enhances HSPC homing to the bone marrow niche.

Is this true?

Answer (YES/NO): NO